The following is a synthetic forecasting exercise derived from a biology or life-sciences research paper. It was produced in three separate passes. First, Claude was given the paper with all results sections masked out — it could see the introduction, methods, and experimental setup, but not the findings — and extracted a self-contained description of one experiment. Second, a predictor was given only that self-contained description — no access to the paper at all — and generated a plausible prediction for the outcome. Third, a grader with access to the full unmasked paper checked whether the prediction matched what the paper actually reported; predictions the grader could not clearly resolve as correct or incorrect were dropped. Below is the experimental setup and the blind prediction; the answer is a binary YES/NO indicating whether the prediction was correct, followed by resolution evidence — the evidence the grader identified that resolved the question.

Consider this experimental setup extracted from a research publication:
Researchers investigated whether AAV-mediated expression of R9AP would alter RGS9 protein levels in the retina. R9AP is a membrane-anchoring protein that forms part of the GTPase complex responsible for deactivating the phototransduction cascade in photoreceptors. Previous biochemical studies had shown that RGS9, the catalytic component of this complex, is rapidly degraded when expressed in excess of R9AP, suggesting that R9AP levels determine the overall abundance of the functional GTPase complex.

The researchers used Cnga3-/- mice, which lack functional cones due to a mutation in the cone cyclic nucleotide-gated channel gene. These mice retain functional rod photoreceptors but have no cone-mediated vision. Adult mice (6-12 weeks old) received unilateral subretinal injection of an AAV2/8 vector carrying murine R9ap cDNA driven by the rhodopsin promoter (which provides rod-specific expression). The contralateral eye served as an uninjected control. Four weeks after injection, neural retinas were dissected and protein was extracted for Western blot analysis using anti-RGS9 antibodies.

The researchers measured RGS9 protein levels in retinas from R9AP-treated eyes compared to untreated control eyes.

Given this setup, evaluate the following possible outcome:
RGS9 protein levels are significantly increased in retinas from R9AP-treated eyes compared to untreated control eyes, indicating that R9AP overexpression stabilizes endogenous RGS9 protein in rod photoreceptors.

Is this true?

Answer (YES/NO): YES